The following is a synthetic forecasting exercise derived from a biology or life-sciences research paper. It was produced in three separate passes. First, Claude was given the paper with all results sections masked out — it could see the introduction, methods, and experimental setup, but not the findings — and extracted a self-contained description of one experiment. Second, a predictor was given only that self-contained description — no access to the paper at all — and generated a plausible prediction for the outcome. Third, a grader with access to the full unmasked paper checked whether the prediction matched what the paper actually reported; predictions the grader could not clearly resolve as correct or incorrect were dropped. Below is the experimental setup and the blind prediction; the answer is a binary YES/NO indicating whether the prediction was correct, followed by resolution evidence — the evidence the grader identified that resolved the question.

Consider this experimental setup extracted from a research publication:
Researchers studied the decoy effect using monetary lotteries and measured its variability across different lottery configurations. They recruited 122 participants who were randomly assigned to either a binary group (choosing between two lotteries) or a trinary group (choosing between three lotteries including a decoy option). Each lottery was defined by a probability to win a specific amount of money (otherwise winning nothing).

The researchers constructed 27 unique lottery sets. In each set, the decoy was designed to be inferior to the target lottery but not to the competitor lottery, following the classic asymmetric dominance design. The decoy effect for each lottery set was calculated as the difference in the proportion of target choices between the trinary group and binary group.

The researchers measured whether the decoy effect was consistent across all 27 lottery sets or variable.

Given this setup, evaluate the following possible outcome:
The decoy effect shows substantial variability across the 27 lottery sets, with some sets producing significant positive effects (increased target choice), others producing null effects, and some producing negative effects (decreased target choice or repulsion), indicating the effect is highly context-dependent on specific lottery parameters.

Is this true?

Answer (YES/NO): YES